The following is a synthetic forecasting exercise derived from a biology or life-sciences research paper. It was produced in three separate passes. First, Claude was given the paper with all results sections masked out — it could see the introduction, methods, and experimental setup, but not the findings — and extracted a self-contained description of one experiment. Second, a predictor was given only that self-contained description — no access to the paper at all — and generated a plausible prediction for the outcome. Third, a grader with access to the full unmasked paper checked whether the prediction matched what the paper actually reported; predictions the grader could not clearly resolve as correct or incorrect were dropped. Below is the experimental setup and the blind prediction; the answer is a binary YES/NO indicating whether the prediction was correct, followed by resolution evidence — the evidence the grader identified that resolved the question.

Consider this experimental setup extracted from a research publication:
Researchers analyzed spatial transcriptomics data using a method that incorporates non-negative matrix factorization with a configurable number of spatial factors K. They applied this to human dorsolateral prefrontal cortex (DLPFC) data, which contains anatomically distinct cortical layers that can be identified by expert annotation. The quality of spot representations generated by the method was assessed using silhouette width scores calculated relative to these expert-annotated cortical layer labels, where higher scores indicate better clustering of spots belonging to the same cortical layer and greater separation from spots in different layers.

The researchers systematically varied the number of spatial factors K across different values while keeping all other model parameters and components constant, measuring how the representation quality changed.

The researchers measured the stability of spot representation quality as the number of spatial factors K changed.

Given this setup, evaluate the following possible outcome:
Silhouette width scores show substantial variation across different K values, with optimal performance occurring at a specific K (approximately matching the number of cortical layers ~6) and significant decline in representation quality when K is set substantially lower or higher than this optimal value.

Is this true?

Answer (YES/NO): NO